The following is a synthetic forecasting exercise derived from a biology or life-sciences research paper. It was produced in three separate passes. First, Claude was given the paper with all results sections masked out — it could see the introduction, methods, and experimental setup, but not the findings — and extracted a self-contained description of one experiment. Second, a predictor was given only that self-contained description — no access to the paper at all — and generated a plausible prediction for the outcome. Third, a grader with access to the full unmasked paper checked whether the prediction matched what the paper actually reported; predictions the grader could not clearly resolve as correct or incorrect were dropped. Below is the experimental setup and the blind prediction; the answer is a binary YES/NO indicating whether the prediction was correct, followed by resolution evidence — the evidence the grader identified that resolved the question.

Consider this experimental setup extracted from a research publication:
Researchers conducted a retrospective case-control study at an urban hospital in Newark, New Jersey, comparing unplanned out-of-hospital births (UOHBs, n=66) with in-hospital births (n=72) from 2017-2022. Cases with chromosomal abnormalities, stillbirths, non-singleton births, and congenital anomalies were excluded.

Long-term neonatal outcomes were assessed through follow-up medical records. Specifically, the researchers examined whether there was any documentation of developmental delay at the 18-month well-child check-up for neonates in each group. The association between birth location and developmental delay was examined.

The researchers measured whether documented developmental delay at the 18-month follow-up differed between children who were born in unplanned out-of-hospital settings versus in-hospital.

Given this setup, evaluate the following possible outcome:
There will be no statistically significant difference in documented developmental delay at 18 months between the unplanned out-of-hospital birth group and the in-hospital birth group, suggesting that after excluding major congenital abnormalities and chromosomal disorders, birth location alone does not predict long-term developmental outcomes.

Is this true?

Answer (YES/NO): YES